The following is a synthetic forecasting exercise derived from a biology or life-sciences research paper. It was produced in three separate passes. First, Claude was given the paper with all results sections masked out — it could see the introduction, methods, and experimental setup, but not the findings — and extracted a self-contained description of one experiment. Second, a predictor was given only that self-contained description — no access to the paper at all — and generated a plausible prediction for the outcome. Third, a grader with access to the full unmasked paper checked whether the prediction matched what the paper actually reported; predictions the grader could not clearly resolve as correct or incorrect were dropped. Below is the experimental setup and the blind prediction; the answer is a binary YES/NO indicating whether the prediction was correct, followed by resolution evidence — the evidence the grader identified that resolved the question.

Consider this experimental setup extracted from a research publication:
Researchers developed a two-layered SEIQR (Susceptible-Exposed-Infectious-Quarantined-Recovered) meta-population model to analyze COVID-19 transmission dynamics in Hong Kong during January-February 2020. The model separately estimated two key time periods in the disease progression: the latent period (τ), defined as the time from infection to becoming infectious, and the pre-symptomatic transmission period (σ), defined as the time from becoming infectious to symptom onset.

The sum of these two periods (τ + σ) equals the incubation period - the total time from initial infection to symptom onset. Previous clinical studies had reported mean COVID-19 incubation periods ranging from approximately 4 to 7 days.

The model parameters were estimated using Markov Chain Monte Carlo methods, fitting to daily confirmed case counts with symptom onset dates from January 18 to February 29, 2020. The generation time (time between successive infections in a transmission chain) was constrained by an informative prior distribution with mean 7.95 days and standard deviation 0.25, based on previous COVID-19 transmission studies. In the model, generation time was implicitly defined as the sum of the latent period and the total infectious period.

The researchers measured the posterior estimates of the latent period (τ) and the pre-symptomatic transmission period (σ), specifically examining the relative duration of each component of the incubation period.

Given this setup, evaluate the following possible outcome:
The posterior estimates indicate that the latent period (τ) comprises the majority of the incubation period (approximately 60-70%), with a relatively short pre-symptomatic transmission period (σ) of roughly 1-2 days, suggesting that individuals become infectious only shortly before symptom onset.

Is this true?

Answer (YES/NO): NO